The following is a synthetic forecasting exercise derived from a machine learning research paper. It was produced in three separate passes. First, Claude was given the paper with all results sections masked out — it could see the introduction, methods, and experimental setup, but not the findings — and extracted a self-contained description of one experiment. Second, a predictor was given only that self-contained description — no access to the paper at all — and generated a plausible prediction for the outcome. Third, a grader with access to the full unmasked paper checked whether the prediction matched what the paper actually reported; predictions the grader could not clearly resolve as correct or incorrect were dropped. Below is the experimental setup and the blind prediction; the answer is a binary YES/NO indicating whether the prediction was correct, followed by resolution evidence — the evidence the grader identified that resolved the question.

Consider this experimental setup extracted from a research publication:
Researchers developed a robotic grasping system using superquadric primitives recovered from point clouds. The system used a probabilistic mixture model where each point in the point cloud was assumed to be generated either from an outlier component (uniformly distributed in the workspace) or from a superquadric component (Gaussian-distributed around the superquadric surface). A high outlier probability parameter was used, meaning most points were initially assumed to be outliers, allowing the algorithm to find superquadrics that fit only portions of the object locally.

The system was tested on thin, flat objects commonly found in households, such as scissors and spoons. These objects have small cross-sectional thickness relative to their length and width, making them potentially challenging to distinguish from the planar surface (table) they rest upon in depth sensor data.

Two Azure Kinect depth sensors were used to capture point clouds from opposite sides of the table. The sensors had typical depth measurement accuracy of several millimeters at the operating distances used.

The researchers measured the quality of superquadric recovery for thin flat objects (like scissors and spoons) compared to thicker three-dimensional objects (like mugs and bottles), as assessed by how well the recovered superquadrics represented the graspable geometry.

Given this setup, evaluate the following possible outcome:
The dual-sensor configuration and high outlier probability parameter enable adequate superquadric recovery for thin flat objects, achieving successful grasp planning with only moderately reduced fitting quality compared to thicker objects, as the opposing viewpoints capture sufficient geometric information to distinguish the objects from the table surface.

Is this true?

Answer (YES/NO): NO